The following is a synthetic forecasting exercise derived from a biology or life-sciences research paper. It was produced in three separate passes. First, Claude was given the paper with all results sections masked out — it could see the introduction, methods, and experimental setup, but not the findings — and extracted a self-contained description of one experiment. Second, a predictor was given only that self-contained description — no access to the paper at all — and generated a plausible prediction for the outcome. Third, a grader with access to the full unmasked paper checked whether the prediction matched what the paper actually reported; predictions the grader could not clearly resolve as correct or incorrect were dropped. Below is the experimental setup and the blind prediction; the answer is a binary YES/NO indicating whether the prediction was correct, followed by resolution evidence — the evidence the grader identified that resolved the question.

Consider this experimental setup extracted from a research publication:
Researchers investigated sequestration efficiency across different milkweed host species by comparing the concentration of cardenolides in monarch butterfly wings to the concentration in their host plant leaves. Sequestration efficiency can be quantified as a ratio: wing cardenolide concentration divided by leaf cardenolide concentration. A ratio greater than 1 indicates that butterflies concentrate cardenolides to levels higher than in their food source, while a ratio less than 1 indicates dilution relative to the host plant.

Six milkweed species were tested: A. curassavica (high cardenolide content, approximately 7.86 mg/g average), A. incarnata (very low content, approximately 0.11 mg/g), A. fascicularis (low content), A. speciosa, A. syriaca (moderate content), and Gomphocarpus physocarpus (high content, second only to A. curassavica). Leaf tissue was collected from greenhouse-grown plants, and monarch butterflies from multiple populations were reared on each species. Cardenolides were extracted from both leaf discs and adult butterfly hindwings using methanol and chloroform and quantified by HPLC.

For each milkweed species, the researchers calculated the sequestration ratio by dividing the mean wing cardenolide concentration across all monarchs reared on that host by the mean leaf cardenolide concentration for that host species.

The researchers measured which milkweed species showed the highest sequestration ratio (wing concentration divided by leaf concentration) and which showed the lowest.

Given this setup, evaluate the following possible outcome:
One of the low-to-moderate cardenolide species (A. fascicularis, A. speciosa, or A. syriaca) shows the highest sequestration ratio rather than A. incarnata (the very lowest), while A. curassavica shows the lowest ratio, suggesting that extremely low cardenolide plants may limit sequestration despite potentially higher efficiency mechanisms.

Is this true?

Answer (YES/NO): NO